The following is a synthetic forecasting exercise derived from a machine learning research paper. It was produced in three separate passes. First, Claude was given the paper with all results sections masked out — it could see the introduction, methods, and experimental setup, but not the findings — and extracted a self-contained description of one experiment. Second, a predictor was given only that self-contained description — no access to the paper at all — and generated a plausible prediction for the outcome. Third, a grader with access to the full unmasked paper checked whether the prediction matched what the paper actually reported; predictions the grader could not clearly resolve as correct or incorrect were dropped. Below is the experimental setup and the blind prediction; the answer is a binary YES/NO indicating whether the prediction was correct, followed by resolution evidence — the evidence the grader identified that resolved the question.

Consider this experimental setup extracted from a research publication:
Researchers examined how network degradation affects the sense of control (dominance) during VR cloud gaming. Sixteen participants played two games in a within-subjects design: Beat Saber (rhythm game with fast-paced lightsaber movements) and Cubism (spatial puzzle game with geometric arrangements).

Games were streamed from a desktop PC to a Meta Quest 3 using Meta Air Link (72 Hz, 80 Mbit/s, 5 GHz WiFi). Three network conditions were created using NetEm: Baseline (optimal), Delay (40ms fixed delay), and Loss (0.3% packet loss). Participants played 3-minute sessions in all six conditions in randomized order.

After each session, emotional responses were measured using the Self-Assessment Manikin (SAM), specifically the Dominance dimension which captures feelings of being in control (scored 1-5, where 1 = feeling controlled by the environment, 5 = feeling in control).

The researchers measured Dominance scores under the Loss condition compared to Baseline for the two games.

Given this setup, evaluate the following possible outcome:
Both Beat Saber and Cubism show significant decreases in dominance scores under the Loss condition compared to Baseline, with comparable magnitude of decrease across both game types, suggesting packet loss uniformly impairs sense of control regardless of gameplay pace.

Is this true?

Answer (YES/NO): NO